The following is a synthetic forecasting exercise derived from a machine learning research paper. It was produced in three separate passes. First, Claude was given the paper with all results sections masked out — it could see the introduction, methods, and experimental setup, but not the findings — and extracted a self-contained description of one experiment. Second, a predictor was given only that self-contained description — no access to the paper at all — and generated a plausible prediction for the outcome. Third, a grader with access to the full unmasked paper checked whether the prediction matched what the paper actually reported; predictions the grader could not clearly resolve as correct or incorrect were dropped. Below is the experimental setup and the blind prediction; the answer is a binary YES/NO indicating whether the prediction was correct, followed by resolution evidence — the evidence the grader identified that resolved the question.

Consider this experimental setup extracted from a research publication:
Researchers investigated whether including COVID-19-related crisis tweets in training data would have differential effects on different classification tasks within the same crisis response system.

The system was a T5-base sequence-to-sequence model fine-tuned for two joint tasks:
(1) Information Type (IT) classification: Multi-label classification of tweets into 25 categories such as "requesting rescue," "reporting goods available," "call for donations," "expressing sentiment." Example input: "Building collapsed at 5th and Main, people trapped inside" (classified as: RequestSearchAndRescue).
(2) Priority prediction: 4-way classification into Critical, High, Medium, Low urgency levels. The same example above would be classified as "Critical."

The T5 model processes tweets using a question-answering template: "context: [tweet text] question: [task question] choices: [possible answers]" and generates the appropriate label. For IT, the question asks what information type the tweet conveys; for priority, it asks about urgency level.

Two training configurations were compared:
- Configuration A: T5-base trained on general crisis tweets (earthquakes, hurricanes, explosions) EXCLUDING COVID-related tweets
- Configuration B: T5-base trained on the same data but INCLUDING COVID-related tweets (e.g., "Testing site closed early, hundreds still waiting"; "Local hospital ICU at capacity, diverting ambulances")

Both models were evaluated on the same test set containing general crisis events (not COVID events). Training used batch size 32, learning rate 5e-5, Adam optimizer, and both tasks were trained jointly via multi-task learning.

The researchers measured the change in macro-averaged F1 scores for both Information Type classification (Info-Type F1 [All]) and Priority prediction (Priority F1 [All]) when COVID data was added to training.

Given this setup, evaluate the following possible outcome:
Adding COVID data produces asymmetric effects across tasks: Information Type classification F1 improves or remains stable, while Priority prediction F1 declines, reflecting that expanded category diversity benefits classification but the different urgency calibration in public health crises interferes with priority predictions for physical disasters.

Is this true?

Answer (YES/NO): NO